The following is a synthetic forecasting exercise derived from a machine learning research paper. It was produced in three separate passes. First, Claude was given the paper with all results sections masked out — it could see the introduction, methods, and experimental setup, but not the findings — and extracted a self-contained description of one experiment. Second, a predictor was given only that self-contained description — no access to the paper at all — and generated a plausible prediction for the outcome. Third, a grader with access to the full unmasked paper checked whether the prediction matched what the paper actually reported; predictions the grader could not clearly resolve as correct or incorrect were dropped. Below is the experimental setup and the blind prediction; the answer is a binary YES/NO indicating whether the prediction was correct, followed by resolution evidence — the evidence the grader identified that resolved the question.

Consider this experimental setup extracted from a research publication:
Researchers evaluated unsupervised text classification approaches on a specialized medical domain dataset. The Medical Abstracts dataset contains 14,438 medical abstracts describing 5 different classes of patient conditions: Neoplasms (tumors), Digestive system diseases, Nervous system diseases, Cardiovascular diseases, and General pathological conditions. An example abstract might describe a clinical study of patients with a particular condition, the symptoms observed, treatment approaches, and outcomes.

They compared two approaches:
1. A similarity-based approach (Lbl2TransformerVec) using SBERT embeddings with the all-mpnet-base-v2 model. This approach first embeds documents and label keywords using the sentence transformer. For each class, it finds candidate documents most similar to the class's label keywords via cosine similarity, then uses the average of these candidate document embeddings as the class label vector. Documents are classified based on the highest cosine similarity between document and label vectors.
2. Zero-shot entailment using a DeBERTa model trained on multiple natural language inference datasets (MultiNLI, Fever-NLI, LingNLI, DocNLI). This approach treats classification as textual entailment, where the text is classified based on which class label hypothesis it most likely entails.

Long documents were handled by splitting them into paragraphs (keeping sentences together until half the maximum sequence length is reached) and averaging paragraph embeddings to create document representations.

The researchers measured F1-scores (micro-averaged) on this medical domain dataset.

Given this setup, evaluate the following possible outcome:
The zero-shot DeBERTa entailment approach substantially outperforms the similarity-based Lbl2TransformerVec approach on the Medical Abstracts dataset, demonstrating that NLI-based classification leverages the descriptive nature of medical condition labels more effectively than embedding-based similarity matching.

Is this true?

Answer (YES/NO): NO